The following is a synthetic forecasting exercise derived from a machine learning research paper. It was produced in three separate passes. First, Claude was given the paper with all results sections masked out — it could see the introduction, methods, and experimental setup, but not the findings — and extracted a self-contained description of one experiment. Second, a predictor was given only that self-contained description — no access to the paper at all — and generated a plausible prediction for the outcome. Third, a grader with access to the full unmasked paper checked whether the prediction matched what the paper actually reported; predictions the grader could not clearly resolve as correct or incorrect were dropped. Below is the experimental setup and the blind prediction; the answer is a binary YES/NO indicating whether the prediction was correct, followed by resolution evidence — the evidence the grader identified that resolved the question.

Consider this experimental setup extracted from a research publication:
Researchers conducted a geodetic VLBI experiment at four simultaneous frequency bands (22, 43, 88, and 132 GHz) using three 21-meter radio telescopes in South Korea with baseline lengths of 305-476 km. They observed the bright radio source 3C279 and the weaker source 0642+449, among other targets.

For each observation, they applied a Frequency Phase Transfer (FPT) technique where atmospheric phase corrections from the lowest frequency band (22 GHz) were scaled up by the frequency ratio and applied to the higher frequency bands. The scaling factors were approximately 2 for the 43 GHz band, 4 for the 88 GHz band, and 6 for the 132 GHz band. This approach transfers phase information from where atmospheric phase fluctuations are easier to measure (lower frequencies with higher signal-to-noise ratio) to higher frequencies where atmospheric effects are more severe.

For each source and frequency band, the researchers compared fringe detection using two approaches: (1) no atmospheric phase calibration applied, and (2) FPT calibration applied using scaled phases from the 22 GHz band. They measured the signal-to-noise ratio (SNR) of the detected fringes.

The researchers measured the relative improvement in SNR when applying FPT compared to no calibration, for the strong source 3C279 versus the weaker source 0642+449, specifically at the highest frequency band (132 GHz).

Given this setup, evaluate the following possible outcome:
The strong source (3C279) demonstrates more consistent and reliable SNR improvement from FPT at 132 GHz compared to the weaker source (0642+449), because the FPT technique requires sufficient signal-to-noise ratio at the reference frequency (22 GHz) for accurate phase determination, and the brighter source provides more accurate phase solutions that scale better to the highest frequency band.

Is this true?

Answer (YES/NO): NO